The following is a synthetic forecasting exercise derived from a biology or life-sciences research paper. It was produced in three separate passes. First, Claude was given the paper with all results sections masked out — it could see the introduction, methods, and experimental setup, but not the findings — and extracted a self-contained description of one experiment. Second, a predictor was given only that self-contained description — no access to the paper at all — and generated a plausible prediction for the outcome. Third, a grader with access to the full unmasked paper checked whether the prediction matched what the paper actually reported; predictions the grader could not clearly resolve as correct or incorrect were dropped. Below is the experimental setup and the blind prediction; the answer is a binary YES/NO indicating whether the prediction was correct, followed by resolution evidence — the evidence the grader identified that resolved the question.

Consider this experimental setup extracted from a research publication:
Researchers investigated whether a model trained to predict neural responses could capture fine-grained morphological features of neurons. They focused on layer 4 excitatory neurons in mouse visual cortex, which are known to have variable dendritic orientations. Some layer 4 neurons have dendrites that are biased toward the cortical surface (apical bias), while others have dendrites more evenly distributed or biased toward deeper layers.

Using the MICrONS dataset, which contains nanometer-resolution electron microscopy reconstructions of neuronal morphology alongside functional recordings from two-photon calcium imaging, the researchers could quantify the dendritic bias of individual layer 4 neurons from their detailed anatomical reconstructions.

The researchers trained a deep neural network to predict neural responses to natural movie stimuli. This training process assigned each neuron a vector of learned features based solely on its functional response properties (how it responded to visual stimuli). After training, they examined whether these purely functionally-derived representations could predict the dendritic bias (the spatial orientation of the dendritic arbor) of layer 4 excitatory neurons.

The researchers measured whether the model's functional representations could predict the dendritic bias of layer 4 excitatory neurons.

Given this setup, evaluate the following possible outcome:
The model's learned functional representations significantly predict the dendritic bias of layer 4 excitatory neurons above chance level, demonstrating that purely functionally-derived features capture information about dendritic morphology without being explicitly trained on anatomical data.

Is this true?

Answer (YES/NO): YES